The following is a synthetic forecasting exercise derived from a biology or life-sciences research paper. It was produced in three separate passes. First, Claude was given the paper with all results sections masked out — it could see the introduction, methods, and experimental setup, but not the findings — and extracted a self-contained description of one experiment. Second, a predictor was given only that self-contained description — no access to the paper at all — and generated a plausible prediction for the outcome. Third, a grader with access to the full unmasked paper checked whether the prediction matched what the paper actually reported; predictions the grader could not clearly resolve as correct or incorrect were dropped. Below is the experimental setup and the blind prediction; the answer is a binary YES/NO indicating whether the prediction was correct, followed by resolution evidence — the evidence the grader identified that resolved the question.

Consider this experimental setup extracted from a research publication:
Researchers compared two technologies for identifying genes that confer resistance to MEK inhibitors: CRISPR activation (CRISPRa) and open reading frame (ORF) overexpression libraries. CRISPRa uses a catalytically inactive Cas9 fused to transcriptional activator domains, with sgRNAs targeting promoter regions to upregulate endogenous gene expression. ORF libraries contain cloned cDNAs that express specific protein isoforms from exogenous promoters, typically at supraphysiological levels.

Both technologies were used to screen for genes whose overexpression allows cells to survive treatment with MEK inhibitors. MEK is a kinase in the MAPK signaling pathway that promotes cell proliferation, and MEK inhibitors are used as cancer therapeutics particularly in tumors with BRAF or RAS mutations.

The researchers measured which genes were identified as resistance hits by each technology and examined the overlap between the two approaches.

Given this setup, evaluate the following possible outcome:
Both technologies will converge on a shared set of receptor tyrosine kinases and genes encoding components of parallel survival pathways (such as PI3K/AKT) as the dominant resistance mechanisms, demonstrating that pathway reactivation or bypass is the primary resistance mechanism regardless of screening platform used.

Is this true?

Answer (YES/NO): NO